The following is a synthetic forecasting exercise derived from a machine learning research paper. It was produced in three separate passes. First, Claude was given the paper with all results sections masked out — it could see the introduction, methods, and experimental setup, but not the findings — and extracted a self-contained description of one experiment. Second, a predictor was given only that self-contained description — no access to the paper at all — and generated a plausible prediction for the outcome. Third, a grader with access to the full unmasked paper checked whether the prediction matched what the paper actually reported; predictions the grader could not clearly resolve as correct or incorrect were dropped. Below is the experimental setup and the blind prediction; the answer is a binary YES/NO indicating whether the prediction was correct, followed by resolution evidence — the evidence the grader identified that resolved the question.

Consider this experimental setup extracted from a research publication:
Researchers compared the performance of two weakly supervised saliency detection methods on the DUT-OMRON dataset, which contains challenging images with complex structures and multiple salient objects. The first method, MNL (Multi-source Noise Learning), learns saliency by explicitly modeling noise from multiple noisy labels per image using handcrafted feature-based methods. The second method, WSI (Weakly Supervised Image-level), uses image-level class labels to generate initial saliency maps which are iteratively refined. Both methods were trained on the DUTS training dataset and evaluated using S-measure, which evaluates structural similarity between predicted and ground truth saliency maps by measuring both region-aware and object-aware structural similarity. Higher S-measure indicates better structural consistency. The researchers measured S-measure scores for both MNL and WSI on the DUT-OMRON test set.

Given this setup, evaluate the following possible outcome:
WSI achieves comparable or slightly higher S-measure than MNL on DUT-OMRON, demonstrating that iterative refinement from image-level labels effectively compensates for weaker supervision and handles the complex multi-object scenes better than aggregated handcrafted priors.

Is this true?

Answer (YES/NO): YES